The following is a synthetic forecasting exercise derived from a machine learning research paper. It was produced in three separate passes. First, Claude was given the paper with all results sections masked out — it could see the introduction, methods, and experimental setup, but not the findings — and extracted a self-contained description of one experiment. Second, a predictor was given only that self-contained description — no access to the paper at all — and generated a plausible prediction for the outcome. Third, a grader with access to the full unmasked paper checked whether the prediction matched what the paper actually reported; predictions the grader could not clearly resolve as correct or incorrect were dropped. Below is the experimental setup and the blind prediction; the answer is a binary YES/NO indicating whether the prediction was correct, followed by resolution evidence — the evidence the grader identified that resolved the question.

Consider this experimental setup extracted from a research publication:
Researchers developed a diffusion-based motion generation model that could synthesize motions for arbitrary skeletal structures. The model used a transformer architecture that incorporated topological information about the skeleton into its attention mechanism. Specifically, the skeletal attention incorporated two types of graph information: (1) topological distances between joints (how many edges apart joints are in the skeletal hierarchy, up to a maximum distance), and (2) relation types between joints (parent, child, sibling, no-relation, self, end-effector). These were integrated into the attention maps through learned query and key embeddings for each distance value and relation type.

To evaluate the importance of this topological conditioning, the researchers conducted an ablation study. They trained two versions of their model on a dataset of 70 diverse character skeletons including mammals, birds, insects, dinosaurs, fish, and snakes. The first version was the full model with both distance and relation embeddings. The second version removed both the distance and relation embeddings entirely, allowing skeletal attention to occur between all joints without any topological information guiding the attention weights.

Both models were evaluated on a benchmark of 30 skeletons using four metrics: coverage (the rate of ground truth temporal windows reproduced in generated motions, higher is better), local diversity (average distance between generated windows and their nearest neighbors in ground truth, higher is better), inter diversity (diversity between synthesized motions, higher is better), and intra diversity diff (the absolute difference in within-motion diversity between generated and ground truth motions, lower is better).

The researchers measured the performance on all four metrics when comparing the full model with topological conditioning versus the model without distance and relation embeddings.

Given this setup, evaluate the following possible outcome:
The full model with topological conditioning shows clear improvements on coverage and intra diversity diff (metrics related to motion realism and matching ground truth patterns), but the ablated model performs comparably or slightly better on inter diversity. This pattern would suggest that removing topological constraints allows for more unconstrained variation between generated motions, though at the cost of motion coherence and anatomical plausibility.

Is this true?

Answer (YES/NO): NO